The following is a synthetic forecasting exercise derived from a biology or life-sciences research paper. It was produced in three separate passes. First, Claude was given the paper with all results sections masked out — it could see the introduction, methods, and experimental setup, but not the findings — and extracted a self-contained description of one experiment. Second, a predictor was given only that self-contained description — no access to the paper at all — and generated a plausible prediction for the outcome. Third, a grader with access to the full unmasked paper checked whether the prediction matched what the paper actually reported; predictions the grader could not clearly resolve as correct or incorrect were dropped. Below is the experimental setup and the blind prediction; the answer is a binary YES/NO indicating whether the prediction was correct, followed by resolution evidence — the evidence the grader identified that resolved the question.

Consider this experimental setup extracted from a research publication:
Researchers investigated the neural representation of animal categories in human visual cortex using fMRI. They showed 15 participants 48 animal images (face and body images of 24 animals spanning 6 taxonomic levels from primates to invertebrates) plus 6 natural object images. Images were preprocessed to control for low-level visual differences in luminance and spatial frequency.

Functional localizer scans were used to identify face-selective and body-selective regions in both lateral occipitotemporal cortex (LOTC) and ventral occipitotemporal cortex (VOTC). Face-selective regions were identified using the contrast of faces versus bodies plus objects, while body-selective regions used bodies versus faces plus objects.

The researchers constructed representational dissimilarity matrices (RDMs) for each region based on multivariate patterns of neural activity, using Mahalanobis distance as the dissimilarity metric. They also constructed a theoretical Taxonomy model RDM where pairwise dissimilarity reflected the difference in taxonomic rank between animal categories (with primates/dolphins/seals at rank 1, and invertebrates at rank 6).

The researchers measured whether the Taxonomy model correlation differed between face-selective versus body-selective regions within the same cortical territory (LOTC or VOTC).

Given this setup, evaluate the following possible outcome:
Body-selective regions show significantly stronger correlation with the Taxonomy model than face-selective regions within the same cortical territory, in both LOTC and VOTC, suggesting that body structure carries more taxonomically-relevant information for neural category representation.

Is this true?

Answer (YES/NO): NO